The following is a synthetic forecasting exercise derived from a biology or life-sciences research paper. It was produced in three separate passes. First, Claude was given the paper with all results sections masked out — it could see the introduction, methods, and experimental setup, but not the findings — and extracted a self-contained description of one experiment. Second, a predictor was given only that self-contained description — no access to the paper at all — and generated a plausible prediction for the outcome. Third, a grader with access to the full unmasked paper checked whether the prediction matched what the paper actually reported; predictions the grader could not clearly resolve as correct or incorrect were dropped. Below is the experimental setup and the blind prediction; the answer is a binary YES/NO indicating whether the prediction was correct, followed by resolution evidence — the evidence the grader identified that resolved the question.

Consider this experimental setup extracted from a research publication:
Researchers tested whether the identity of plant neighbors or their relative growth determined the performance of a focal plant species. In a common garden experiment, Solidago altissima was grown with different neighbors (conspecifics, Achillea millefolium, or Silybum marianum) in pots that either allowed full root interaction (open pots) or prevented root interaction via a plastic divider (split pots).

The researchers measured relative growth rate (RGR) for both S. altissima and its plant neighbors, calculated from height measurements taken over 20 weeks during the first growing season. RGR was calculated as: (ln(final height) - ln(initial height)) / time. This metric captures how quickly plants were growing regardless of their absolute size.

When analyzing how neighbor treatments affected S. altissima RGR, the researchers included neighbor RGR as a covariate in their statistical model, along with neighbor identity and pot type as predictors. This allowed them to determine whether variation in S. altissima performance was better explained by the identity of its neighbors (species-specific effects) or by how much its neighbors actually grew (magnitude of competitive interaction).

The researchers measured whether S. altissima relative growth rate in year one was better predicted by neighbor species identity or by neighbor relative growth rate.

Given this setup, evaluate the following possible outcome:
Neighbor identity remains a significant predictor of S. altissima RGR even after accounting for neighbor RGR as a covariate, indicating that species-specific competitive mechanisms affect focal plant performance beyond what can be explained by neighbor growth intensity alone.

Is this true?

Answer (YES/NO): YES